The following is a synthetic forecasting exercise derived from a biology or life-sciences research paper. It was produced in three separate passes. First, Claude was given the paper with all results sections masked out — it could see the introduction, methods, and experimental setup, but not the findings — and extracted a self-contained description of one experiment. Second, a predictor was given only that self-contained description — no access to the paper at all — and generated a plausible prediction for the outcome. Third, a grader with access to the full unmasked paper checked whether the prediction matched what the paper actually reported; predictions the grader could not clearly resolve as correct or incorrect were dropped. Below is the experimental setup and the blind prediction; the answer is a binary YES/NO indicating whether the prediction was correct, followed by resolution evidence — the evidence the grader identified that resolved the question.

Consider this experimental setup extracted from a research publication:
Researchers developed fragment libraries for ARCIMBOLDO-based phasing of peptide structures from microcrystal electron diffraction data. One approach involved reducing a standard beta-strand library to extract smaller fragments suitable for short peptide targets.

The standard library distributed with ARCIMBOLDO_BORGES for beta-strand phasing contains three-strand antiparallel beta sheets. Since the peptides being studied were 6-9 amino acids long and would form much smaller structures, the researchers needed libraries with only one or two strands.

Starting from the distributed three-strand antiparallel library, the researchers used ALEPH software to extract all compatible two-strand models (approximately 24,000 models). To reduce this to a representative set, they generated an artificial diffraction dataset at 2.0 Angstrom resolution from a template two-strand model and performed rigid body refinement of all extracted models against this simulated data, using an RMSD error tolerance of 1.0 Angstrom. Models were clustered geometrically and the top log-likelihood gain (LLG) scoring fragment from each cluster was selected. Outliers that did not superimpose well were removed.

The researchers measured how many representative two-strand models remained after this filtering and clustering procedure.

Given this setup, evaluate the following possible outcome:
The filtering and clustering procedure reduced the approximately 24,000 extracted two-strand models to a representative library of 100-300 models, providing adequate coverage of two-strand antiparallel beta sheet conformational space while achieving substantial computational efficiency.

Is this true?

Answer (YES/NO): YES